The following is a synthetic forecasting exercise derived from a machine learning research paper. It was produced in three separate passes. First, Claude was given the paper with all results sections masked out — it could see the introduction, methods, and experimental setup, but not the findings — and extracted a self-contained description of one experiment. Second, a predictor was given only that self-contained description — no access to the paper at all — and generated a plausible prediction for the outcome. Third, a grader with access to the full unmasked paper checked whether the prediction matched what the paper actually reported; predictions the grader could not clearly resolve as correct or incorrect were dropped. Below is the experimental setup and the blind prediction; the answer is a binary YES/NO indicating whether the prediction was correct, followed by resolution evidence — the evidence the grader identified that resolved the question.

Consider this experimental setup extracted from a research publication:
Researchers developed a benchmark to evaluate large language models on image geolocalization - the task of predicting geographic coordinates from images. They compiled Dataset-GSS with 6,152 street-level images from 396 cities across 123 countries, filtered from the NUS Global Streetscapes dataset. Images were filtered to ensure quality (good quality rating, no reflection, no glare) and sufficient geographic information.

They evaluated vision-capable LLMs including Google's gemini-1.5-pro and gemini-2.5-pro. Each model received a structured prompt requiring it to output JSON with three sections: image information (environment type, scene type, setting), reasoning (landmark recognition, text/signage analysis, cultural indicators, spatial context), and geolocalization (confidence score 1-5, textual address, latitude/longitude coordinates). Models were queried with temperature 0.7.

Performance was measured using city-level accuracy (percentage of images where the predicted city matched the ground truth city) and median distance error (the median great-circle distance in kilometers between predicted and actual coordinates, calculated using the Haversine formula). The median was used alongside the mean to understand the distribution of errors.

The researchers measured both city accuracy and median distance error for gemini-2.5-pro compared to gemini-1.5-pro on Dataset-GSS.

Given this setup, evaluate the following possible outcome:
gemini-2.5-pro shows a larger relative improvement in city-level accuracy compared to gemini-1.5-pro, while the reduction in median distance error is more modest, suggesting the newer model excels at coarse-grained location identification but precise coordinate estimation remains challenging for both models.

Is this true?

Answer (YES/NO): NO